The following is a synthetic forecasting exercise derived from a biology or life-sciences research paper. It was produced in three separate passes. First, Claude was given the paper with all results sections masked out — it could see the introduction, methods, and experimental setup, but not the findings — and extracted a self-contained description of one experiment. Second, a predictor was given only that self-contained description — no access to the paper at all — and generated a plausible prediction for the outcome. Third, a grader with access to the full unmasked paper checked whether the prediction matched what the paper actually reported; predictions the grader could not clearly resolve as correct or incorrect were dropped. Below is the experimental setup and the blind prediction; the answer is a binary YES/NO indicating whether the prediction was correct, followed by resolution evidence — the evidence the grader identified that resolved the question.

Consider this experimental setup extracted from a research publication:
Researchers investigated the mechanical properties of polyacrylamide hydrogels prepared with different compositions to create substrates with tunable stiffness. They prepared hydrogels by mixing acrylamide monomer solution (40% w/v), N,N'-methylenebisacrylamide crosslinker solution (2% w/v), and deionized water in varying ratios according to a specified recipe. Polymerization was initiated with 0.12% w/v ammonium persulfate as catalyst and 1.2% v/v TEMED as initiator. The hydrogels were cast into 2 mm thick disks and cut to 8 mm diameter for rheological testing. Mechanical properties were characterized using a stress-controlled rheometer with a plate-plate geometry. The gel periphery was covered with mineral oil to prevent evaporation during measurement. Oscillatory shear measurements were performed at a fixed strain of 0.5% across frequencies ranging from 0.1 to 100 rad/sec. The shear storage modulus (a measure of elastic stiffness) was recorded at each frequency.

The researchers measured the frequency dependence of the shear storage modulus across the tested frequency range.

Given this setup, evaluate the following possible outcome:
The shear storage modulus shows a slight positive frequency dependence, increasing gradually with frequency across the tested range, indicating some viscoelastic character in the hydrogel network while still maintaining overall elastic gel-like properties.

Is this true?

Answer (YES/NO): NO